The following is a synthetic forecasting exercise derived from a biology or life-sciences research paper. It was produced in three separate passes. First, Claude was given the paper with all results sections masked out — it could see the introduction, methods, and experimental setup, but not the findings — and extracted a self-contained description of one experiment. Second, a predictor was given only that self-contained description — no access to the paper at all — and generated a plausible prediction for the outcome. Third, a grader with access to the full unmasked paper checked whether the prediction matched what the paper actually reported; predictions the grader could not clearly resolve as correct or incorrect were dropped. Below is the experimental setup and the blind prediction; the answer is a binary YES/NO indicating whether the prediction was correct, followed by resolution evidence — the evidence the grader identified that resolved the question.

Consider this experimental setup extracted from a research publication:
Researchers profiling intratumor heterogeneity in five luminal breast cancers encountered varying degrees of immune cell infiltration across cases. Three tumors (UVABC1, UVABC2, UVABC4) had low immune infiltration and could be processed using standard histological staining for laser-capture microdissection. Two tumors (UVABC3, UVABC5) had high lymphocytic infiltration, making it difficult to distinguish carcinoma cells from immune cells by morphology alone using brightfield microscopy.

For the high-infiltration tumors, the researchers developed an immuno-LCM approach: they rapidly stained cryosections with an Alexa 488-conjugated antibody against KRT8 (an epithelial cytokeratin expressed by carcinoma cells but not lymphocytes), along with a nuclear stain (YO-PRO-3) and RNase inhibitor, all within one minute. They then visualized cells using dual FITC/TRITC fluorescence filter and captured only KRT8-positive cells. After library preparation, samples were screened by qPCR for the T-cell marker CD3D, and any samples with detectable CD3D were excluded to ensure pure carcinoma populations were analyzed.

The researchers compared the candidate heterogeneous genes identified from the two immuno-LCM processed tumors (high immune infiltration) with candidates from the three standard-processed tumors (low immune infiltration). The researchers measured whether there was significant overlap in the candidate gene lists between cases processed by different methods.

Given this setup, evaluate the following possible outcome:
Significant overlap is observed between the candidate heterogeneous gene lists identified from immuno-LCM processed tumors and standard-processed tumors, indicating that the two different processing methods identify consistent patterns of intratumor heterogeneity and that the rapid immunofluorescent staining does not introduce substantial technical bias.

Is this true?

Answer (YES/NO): YES